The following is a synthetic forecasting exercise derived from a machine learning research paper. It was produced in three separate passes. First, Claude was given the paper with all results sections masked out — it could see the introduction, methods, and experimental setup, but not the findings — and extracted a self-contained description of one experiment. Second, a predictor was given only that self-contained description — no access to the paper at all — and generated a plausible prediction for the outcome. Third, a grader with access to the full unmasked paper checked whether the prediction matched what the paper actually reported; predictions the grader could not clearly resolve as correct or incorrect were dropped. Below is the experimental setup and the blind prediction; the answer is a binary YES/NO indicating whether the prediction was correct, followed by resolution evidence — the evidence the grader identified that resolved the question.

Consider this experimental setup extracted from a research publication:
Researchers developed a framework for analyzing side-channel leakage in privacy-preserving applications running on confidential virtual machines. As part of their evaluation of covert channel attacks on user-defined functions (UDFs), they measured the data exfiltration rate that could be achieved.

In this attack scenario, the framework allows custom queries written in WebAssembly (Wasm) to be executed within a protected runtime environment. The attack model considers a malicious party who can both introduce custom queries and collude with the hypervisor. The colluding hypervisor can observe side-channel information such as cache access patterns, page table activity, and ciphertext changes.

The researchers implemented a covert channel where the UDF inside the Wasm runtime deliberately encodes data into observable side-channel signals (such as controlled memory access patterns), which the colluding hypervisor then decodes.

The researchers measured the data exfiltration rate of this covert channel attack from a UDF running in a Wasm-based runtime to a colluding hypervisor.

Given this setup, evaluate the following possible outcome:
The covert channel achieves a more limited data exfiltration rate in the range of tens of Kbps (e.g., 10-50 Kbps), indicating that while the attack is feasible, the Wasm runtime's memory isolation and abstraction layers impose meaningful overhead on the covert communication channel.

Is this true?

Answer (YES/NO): NO